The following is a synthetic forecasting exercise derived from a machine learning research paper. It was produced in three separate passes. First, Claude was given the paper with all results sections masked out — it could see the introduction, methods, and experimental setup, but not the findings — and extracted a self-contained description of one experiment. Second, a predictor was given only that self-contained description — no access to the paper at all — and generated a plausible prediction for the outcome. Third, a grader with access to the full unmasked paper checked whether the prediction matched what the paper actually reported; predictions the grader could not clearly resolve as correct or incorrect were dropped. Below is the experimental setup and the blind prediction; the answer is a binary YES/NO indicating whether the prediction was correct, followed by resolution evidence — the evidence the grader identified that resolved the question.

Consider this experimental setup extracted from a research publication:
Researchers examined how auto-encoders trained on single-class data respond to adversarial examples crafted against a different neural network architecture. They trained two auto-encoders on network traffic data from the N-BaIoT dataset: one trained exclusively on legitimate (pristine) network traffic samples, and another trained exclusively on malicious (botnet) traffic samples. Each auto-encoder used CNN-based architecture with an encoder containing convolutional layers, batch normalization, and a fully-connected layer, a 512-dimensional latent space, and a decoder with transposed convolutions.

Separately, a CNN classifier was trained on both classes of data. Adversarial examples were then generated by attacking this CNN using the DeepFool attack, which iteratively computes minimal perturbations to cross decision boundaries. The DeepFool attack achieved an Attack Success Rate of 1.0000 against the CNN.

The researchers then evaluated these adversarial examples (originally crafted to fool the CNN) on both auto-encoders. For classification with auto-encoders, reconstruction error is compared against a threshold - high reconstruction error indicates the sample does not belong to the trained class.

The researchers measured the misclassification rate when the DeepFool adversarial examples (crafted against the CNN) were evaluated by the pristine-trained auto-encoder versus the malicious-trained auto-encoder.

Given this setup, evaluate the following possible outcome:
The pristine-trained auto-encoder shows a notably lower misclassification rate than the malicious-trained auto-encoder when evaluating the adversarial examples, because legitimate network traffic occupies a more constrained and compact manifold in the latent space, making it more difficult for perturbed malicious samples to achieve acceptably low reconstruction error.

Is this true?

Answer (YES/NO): NO